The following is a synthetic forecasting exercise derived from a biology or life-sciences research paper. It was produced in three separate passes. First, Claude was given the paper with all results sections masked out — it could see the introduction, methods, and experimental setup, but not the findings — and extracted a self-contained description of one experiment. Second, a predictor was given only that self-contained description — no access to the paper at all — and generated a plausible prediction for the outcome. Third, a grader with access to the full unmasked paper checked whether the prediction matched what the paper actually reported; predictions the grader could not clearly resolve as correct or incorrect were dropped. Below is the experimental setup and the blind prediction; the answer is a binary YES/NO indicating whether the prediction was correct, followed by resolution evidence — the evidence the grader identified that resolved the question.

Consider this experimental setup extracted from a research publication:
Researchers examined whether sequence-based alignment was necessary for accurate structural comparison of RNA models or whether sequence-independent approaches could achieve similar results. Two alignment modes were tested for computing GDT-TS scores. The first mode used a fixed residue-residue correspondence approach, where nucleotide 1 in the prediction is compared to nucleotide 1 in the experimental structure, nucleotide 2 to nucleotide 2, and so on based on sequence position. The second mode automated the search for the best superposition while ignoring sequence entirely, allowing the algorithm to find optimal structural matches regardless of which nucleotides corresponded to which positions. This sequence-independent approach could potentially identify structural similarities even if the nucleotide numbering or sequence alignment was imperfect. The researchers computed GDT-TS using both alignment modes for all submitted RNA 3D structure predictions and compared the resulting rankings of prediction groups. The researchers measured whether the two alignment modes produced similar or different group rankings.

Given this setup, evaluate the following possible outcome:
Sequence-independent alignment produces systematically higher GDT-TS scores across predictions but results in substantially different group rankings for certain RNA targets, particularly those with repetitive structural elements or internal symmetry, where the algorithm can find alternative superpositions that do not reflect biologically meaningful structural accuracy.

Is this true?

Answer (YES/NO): NO